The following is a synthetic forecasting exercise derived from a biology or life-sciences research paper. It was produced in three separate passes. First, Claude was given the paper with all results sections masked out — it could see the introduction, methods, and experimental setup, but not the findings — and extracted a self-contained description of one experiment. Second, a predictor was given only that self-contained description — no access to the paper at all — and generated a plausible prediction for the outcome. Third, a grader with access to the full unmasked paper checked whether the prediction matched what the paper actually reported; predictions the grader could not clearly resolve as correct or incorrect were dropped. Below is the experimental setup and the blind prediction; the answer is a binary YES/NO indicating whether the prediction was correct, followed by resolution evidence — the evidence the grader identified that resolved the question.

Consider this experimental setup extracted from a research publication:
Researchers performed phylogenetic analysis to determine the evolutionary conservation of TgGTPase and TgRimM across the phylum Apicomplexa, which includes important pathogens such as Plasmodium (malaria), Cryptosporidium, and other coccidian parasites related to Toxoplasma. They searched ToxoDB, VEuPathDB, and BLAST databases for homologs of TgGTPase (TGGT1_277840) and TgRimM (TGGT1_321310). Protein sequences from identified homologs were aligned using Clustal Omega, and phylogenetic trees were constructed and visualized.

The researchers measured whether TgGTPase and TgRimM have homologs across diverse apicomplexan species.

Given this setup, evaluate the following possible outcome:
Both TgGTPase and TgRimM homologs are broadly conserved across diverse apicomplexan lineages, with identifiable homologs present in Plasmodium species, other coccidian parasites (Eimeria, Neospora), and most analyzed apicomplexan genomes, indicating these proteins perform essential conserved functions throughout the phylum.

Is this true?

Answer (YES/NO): YES